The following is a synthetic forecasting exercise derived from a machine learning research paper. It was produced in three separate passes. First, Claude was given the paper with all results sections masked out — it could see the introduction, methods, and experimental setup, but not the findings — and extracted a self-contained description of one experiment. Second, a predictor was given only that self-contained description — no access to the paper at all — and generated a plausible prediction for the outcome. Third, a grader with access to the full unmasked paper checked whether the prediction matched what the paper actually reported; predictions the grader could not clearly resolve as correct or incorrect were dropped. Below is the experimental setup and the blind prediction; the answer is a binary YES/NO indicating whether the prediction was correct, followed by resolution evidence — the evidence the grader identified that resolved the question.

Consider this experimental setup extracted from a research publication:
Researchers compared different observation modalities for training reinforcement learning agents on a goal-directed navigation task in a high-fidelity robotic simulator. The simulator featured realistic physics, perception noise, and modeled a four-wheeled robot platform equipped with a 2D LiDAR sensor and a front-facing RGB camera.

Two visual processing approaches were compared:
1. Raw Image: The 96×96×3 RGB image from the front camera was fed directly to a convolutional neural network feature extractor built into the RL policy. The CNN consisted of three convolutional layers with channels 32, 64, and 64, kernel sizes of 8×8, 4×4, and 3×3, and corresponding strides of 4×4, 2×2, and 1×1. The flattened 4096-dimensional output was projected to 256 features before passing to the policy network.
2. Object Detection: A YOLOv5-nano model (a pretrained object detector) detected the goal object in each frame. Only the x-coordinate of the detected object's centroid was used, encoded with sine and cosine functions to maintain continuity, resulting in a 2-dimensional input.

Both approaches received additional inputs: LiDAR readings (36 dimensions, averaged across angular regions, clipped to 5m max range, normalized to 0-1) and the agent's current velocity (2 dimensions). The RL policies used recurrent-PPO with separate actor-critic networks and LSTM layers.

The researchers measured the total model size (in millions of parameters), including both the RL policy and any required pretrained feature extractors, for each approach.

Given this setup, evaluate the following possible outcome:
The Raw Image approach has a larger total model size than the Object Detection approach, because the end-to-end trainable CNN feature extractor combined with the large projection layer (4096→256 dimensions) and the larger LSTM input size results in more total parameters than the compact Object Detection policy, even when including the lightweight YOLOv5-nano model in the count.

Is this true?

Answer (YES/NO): NO